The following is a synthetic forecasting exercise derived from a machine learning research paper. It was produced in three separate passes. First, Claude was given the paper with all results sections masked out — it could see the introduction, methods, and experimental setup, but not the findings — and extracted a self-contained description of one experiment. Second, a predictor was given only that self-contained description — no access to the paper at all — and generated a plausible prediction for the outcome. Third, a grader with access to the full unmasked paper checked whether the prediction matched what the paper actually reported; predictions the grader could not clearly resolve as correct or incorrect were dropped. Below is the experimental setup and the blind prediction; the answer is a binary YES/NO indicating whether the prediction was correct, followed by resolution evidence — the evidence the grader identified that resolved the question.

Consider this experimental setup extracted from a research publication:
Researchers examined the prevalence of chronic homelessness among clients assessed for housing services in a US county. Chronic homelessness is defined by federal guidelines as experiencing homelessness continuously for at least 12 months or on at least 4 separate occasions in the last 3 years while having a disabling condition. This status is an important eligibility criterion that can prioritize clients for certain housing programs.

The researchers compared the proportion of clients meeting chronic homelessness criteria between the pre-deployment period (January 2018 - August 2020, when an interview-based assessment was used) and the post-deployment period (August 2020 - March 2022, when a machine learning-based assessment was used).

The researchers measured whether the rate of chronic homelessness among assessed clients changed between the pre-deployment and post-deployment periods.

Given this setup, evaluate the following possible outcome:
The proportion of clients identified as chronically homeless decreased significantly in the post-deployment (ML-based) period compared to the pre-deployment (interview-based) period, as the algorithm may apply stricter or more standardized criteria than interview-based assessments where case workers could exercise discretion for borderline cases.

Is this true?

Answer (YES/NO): NO